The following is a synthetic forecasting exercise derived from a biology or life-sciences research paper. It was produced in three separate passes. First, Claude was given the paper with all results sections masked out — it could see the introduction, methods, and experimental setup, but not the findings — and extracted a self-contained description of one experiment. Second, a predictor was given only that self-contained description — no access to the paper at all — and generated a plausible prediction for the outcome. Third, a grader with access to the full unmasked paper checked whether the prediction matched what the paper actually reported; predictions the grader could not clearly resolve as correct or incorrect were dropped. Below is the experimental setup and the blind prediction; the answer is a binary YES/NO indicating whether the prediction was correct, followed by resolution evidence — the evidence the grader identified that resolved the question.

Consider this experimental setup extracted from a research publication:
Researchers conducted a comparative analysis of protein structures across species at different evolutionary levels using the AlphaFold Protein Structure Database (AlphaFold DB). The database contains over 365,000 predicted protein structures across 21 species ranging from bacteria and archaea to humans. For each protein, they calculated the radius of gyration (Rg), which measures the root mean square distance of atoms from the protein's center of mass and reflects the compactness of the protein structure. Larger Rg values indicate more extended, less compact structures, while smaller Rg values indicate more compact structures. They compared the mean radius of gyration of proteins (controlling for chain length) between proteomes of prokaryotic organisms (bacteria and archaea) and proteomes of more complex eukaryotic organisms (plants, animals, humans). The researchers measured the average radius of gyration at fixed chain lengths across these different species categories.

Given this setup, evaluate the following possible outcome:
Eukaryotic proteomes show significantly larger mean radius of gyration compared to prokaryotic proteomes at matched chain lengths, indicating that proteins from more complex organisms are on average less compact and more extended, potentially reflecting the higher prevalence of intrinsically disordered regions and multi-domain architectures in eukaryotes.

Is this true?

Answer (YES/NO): YES